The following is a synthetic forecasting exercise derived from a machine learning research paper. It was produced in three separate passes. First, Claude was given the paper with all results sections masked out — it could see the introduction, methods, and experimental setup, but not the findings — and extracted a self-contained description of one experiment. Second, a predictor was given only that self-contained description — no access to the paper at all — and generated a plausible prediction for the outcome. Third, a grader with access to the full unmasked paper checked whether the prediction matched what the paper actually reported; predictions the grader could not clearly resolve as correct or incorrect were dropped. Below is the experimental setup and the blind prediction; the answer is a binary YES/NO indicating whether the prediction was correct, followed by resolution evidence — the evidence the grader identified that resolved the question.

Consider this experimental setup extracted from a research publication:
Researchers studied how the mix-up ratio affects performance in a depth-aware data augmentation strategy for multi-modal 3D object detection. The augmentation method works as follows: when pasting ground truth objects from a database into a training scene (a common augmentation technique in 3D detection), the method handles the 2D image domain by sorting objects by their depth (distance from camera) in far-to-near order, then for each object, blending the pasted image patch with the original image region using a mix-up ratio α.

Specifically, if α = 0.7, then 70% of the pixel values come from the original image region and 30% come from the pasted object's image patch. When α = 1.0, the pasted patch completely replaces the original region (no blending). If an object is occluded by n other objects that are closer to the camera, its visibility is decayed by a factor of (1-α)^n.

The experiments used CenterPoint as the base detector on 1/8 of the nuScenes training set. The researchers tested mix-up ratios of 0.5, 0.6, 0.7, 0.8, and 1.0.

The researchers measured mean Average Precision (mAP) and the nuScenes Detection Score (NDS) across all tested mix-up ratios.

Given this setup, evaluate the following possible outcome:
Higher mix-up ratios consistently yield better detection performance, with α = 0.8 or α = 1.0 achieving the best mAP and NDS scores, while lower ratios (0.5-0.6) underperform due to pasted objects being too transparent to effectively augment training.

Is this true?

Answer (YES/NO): NO